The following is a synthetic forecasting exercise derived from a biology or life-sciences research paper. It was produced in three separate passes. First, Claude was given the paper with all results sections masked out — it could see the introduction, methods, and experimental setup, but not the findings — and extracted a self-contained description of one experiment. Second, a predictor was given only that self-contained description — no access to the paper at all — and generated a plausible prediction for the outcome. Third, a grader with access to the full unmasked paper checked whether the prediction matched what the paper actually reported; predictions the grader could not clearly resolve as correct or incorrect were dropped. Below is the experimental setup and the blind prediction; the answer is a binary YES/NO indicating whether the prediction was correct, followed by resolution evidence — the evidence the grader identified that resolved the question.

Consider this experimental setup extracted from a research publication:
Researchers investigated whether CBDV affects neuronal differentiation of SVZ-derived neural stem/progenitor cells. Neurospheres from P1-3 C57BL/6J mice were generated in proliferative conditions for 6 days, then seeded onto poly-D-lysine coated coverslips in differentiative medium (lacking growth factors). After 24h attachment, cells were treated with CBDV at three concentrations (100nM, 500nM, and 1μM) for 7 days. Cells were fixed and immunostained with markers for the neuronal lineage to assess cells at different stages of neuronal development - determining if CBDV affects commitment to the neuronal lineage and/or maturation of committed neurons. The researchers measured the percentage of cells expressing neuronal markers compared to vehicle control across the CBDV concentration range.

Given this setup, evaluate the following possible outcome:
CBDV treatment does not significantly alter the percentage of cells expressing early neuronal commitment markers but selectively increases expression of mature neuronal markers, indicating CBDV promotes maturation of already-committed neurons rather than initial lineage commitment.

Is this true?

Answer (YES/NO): NO